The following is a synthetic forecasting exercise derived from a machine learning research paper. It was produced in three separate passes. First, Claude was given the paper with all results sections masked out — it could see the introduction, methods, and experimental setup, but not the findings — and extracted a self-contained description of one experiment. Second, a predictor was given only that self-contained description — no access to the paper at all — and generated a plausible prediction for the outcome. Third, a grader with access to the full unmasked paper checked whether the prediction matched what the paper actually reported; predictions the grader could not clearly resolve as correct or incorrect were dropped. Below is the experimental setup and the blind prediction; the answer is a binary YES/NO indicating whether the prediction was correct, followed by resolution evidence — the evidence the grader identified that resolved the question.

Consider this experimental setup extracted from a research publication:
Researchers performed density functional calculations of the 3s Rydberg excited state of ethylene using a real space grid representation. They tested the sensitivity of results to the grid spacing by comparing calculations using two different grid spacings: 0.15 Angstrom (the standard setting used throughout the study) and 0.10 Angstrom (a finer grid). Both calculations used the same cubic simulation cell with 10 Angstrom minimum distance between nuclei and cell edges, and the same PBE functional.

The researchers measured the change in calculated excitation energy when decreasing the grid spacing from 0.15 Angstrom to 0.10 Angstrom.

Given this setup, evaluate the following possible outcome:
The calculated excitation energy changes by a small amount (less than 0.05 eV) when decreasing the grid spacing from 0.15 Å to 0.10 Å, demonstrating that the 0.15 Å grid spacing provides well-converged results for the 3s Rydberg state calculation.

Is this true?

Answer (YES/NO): YES